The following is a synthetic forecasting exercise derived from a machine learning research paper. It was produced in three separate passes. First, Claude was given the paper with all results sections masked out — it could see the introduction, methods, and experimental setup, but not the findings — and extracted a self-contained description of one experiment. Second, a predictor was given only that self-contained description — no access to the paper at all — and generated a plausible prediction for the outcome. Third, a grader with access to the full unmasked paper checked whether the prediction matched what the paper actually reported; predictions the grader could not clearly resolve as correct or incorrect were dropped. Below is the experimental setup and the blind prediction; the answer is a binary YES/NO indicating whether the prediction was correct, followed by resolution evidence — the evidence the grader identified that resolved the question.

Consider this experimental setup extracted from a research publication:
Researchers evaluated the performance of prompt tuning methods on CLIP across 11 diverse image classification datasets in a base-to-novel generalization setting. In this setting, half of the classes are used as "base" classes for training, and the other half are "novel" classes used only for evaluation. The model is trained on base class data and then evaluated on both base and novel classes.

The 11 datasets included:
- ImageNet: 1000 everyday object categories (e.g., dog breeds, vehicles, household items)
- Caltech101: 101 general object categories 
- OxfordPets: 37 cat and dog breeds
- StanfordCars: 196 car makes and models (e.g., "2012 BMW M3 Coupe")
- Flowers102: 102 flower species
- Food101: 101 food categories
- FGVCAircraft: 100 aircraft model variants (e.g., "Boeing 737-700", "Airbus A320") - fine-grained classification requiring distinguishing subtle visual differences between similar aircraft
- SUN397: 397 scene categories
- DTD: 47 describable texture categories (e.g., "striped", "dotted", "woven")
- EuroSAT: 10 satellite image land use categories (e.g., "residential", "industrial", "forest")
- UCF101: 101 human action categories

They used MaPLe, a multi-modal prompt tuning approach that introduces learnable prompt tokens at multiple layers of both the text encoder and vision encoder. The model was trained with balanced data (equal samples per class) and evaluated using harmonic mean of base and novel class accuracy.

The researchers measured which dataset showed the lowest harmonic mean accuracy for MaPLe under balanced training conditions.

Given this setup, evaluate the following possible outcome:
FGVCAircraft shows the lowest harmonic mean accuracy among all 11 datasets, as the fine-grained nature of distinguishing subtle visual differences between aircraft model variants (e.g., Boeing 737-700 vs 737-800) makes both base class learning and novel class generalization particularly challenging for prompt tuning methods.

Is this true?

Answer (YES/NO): YES